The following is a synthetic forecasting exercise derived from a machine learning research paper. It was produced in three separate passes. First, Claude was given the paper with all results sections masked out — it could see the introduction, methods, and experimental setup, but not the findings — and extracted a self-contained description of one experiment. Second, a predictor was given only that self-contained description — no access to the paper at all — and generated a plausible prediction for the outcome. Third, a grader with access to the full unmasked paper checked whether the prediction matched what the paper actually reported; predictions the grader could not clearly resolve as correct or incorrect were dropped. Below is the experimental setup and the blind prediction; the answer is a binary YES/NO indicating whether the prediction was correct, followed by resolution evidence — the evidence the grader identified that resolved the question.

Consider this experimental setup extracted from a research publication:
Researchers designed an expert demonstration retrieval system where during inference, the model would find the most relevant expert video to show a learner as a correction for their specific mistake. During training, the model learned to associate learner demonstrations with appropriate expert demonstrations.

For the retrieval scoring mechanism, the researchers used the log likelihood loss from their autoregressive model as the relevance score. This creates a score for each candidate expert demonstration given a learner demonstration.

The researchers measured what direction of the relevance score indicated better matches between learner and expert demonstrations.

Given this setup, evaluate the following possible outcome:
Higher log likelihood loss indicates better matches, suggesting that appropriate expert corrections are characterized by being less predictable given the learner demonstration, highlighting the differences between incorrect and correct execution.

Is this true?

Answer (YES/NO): NO